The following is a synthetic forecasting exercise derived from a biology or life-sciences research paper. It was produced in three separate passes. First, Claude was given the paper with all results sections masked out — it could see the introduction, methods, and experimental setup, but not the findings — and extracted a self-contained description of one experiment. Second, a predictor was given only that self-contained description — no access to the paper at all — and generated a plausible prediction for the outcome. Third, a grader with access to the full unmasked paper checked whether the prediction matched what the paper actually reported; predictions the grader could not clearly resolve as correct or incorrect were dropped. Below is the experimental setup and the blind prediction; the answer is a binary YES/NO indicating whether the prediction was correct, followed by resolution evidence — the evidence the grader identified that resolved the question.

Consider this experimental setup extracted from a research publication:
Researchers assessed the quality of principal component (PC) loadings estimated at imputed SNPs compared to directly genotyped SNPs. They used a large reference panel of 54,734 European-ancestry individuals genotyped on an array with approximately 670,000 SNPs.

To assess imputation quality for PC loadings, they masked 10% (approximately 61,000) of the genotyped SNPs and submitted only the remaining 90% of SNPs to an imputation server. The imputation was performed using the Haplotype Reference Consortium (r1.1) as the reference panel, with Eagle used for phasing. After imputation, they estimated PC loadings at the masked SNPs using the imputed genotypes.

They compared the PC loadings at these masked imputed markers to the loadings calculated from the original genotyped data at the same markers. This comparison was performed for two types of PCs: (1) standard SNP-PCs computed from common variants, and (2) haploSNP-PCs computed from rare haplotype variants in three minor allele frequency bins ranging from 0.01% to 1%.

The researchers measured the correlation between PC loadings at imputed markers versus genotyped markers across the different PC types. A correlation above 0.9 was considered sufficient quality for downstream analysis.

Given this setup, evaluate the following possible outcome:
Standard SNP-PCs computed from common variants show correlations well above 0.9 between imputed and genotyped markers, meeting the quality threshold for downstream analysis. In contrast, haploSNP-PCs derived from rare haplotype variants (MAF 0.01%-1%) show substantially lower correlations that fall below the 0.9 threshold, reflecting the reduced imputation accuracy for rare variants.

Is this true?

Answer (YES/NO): NO